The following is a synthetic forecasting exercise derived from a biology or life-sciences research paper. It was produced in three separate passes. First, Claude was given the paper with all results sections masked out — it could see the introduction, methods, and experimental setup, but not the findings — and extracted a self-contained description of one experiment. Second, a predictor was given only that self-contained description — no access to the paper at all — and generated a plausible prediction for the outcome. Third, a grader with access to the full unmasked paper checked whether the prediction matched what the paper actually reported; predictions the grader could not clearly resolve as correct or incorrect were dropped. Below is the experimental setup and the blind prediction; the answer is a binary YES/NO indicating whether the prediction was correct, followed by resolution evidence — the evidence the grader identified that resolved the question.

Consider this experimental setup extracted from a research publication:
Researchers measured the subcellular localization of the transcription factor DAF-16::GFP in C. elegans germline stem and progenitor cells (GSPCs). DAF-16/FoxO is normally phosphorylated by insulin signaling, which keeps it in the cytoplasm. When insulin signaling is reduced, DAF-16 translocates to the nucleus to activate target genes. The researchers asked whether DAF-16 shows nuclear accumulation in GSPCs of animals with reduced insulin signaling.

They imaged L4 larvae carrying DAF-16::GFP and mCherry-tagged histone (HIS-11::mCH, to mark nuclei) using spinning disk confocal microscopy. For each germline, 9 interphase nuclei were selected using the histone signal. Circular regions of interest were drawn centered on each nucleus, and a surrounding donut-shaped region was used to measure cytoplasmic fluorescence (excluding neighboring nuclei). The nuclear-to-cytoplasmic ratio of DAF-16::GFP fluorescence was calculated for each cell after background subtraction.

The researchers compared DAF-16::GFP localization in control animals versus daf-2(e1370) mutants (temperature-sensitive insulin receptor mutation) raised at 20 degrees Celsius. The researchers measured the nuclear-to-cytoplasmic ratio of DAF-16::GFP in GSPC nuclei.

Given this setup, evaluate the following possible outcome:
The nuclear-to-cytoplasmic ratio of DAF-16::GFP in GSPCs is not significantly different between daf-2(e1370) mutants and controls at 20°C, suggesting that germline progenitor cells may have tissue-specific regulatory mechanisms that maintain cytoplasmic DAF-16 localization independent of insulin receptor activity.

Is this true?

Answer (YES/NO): NO